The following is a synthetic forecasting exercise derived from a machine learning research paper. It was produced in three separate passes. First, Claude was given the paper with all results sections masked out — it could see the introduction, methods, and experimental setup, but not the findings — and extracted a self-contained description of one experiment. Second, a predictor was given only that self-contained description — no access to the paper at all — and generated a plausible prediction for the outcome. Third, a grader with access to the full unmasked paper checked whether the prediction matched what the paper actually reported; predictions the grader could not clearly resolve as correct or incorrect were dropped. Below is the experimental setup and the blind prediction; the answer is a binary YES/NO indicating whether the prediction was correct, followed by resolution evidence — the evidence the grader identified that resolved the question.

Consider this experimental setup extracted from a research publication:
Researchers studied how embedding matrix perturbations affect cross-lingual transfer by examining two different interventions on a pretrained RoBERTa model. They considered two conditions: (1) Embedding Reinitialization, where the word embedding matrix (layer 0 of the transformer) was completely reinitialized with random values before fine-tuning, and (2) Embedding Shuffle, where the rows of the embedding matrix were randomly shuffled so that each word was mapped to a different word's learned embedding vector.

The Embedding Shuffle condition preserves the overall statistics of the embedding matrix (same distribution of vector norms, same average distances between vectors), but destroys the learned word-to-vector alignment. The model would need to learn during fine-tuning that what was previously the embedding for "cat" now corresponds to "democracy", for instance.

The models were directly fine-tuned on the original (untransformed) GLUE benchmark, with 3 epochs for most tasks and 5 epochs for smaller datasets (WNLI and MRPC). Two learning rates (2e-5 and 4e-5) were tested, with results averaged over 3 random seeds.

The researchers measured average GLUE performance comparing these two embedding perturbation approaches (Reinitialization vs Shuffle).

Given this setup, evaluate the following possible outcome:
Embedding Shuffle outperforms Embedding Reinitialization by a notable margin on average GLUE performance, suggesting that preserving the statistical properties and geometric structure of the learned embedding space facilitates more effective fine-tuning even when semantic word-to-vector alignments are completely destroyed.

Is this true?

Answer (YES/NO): YES